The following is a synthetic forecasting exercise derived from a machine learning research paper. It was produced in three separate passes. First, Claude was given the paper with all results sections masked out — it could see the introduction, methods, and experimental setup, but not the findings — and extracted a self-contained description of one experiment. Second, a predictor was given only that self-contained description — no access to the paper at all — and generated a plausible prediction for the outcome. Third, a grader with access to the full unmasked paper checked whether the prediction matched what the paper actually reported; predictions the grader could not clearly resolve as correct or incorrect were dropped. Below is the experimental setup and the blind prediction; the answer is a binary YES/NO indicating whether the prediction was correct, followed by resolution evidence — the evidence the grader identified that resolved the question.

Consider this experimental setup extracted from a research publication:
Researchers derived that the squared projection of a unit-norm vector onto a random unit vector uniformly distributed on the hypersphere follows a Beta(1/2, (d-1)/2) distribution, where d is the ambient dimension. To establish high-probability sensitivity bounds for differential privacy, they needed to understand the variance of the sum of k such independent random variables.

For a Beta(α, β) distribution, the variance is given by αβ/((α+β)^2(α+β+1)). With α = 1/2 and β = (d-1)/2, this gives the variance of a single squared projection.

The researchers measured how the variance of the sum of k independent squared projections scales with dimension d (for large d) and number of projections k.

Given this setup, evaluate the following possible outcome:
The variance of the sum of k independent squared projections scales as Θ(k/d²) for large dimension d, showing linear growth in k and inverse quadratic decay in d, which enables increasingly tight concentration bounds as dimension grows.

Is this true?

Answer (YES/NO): YES